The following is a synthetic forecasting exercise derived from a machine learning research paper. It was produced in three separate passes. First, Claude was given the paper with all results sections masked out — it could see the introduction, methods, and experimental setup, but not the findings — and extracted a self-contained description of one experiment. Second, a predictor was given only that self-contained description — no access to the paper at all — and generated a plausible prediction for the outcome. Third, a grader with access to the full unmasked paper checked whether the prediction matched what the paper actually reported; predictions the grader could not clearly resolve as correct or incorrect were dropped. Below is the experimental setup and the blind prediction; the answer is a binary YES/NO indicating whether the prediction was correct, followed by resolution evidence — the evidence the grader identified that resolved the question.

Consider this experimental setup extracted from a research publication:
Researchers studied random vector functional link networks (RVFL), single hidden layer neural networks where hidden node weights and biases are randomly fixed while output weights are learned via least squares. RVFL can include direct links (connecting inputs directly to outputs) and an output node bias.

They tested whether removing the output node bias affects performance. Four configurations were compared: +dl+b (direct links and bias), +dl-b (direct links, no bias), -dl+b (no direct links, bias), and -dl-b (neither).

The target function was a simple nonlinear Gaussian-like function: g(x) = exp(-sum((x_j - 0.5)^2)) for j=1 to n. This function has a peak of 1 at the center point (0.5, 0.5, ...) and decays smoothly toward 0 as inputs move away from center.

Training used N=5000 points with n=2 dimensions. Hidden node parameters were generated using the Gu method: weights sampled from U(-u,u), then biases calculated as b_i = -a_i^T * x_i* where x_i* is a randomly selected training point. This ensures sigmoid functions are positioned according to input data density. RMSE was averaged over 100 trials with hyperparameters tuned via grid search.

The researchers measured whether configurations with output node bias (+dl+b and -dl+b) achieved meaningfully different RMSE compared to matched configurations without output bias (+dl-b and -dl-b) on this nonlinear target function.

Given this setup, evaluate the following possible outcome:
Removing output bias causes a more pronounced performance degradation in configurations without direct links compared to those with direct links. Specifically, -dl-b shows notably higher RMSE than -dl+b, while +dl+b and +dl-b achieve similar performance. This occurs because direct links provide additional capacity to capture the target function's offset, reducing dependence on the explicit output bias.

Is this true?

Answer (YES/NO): NO